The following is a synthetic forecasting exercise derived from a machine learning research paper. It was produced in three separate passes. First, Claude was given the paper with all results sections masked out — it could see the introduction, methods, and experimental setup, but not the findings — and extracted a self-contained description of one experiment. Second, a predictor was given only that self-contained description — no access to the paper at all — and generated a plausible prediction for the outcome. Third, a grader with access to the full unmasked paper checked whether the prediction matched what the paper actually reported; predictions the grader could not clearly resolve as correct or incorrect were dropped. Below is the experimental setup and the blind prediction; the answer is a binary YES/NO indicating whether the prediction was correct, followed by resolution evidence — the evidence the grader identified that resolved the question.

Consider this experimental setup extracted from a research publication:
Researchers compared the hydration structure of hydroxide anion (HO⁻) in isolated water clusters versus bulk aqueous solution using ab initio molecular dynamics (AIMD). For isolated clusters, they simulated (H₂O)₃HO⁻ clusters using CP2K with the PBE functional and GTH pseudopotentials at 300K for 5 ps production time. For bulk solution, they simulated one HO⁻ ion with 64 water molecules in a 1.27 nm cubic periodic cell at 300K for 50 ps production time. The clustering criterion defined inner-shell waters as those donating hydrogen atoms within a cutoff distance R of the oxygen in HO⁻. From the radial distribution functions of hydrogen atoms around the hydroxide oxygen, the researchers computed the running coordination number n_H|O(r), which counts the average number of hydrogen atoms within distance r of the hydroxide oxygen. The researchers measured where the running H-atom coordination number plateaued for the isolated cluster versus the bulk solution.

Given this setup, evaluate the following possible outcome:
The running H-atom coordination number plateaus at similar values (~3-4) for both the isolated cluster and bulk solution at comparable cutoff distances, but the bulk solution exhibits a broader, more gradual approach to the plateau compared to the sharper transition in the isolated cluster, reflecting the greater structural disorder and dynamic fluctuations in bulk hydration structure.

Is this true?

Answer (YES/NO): NO